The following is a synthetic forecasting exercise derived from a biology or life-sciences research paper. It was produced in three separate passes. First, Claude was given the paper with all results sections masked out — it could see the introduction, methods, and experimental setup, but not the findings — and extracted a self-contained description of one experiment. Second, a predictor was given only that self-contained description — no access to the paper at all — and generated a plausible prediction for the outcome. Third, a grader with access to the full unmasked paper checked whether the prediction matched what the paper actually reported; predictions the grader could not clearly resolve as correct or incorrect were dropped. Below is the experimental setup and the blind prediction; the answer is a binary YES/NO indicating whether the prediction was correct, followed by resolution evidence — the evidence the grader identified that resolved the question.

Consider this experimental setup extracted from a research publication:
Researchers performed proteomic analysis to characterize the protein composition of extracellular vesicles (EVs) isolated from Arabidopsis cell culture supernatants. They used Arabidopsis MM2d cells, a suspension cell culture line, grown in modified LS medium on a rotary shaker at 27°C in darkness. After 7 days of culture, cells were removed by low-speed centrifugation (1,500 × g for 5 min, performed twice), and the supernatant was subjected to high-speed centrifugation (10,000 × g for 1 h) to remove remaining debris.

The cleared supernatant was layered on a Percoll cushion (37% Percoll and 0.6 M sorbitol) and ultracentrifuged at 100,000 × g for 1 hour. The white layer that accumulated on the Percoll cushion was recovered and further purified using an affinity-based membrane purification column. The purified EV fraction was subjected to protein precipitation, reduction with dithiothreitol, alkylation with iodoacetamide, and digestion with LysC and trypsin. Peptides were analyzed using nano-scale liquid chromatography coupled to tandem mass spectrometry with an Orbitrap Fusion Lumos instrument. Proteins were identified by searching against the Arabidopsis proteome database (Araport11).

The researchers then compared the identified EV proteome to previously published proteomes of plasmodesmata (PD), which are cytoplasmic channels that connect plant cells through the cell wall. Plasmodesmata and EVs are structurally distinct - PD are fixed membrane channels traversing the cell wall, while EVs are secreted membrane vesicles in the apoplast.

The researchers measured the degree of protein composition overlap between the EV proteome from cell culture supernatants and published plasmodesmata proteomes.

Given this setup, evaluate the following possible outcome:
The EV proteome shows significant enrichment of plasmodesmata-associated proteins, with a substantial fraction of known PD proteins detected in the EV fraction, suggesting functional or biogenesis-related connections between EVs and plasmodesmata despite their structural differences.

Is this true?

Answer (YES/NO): YES